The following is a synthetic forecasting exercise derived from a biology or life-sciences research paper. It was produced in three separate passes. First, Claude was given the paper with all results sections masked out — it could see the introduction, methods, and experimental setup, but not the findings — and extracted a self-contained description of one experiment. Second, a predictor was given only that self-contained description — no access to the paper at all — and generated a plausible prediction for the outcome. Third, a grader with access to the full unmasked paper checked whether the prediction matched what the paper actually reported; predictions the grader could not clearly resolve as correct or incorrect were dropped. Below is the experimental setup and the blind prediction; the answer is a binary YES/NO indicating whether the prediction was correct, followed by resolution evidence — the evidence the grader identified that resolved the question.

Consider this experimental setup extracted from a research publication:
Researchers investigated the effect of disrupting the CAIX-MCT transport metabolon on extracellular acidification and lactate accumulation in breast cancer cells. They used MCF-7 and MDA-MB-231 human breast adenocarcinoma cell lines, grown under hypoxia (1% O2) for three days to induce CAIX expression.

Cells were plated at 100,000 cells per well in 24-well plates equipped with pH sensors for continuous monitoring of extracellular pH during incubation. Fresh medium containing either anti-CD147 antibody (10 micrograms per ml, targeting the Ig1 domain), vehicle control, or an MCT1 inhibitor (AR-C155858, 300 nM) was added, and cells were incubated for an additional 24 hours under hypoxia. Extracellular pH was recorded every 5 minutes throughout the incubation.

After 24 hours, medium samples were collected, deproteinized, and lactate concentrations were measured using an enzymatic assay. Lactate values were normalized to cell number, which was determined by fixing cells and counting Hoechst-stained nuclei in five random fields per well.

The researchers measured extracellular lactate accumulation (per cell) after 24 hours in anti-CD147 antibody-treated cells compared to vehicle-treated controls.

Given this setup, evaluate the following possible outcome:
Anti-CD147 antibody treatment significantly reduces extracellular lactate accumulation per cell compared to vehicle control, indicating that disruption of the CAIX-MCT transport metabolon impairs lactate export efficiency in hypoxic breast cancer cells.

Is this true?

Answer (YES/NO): YES